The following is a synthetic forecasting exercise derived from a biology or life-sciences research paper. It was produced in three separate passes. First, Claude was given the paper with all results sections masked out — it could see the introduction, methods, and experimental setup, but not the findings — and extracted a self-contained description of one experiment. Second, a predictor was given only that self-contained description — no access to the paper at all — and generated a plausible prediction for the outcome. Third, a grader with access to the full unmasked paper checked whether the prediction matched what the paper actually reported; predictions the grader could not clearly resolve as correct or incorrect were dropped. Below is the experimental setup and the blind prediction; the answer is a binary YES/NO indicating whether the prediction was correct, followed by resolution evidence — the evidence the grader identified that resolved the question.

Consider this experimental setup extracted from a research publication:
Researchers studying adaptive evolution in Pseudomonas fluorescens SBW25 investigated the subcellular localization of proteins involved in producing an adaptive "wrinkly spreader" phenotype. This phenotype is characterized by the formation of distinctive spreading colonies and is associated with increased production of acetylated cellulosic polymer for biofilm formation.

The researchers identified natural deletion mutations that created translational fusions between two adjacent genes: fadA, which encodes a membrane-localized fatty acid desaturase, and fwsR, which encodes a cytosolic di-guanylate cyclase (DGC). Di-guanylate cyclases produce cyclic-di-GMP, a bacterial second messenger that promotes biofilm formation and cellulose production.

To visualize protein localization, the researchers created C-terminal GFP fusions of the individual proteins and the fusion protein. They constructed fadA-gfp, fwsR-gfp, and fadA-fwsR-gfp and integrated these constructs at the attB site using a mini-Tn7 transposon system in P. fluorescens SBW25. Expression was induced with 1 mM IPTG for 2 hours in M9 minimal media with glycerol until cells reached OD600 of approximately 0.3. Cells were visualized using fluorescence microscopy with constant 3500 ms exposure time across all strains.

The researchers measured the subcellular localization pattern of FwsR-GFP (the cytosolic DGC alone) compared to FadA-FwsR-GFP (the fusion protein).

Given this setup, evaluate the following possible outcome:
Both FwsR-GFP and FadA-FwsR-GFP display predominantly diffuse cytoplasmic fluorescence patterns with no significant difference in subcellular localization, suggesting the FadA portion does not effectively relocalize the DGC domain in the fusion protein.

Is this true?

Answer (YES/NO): NO